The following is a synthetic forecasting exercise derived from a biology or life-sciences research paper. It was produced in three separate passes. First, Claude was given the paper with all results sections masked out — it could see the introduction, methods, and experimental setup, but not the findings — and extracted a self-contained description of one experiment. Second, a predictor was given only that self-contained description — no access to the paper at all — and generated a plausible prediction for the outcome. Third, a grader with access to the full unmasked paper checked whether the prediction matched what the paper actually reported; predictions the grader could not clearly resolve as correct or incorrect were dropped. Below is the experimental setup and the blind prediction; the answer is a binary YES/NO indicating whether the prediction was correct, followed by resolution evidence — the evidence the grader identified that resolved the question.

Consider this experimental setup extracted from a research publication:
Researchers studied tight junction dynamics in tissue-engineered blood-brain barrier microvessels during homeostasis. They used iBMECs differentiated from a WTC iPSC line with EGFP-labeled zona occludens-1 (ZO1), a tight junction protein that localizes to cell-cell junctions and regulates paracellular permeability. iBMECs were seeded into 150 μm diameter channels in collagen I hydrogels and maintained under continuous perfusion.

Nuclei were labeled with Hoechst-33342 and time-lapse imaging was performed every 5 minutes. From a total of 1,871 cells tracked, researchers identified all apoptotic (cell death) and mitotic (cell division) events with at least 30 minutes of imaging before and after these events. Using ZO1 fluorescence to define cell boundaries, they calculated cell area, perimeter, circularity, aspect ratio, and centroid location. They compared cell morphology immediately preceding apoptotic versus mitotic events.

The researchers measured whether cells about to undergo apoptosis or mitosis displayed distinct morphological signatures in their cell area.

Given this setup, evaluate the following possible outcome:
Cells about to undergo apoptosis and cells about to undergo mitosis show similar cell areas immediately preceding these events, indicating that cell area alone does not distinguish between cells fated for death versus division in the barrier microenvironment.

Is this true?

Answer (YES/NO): YES